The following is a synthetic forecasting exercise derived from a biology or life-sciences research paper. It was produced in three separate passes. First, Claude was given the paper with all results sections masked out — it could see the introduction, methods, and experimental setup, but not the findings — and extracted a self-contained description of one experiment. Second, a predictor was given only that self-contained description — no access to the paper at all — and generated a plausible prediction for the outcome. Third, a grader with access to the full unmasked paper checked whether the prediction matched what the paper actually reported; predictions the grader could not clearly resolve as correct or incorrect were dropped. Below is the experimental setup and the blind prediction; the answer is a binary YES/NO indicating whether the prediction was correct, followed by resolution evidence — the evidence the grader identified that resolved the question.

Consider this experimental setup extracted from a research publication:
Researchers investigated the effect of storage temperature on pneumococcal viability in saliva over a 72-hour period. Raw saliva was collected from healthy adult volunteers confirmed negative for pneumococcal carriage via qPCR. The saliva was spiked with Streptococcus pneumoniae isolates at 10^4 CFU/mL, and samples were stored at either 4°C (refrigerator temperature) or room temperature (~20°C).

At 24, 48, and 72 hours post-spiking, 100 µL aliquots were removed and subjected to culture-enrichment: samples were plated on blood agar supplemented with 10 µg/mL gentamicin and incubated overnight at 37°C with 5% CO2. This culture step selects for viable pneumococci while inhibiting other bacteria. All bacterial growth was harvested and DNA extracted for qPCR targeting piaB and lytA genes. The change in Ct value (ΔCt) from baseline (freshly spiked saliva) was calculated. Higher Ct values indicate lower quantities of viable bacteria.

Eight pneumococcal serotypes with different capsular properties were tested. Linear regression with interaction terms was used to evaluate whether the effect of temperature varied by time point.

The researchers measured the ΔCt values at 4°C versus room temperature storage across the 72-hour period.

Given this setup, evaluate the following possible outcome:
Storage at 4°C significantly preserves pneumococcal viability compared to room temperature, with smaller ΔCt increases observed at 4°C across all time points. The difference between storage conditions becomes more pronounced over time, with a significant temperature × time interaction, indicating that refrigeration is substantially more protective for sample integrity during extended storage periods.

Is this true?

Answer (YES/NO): NO